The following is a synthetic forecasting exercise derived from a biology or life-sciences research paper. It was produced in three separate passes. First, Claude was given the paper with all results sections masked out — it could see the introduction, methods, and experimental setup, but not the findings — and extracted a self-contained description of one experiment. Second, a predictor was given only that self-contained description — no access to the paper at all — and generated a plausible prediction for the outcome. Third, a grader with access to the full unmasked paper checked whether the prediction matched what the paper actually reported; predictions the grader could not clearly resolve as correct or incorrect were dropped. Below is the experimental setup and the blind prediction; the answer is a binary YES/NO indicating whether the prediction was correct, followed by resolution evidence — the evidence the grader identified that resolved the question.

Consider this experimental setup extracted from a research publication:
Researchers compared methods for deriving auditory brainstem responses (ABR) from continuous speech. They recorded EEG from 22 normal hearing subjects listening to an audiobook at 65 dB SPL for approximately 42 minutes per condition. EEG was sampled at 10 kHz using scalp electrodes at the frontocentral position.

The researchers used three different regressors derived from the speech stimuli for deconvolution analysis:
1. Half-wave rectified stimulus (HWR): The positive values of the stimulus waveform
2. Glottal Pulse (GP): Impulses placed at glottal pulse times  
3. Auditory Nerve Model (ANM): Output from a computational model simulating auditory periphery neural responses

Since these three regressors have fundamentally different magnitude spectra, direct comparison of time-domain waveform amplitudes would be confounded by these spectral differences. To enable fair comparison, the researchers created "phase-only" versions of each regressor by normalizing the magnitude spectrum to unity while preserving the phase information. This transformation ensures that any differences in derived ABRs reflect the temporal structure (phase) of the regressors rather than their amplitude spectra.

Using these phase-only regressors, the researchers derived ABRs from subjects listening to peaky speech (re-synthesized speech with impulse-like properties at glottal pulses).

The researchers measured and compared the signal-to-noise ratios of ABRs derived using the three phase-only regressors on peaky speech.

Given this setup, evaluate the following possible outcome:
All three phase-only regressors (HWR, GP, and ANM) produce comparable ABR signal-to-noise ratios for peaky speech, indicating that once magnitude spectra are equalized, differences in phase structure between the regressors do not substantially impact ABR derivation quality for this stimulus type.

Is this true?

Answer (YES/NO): NO